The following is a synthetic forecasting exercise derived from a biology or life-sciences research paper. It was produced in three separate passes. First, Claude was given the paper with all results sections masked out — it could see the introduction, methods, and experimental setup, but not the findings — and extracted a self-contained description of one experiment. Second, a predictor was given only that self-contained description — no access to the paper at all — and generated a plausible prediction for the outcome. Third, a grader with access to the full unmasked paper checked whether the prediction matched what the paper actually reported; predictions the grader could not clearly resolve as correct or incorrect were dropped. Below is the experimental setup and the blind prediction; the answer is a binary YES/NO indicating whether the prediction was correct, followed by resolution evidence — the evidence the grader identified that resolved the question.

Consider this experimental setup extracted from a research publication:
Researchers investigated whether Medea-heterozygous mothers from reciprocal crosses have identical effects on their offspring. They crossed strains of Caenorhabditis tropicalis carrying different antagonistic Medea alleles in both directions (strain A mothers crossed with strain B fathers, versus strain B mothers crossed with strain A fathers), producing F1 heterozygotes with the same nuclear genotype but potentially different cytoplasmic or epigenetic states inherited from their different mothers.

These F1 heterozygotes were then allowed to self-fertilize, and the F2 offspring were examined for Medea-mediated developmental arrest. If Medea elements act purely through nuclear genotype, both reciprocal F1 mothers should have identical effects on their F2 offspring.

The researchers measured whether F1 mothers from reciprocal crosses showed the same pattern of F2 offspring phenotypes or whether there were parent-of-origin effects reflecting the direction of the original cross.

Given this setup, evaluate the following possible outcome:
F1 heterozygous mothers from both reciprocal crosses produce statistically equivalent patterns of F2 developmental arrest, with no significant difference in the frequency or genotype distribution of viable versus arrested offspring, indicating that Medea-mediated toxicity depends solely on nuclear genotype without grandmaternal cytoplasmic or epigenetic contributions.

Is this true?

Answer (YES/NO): NO